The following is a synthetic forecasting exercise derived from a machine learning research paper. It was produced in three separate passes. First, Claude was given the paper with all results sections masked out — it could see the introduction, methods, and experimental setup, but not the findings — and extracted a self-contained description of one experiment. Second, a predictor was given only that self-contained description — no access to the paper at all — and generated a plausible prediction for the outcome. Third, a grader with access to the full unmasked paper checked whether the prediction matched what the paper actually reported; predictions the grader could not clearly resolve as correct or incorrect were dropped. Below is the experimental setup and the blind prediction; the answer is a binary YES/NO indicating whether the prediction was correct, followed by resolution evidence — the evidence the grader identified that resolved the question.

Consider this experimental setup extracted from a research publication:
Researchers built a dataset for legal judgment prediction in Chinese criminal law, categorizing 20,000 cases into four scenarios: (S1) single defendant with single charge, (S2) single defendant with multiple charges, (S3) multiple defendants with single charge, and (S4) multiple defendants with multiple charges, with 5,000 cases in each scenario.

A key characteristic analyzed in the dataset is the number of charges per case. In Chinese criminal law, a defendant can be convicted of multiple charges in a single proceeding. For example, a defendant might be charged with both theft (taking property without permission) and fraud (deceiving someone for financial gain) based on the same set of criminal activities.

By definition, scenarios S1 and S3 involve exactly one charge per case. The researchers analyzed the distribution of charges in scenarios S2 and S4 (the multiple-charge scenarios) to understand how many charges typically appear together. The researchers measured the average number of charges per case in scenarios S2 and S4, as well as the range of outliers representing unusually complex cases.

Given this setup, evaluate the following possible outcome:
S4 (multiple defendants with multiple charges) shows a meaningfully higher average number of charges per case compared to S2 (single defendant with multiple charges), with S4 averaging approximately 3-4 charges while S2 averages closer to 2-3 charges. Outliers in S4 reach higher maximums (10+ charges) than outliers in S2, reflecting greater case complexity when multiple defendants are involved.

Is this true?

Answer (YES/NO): NO